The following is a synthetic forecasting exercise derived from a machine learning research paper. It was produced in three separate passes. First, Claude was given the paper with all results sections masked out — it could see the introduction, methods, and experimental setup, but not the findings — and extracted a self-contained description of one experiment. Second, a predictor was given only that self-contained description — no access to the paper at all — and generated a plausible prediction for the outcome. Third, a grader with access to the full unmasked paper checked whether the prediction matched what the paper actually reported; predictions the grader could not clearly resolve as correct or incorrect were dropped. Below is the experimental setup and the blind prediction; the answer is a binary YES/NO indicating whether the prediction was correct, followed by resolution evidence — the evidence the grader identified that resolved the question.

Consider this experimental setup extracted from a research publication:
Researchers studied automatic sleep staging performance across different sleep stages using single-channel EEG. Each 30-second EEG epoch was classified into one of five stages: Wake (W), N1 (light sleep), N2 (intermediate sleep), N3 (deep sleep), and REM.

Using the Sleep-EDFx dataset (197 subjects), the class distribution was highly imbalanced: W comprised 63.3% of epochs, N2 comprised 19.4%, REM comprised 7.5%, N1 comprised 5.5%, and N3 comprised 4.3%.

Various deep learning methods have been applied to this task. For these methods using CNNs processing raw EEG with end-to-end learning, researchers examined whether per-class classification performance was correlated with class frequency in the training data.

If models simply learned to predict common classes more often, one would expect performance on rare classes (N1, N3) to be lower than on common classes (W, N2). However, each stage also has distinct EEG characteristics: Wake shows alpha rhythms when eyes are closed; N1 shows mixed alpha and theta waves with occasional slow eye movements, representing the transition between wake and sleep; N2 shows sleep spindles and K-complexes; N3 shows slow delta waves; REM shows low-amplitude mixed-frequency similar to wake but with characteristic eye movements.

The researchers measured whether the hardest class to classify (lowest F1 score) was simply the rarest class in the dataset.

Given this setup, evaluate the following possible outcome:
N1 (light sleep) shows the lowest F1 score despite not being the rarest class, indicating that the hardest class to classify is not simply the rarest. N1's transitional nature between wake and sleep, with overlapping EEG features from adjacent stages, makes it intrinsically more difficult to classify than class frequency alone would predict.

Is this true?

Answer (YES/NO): YES